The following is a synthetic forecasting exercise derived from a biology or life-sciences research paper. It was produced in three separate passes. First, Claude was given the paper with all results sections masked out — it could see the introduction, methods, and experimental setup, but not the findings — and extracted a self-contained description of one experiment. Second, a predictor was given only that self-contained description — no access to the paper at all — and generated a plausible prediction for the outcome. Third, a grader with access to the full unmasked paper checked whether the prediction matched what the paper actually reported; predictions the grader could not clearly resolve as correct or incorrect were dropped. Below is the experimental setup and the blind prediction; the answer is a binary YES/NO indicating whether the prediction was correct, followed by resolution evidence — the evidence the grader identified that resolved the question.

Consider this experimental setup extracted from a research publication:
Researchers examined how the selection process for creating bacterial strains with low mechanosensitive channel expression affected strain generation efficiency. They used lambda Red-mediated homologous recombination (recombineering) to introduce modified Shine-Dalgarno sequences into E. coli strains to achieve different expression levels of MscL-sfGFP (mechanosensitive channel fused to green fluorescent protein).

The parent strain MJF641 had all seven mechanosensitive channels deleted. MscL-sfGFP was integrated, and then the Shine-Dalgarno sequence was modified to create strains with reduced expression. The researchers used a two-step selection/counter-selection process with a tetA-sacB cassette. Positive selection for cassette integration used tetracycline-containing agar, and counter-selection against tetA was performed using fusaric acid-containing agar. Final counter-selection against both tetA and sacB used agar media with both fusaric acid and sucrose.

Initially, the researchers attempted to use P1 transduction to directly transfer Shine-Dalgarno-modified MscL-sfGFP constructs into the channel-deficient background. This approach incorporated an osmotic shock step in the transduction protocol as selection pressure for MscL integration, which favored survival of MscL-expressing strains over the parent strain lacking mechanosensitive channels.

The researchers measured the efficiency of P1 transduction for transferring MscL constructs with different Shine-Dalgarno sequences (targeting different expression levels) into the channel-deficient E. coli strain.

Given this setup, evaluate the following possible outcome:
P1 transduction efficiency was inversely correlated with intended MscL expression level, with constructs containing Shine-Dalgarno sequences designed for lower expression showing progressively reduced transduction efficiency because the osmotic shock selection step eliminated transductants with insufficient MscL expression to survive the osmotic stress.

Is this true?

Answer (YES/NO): YES